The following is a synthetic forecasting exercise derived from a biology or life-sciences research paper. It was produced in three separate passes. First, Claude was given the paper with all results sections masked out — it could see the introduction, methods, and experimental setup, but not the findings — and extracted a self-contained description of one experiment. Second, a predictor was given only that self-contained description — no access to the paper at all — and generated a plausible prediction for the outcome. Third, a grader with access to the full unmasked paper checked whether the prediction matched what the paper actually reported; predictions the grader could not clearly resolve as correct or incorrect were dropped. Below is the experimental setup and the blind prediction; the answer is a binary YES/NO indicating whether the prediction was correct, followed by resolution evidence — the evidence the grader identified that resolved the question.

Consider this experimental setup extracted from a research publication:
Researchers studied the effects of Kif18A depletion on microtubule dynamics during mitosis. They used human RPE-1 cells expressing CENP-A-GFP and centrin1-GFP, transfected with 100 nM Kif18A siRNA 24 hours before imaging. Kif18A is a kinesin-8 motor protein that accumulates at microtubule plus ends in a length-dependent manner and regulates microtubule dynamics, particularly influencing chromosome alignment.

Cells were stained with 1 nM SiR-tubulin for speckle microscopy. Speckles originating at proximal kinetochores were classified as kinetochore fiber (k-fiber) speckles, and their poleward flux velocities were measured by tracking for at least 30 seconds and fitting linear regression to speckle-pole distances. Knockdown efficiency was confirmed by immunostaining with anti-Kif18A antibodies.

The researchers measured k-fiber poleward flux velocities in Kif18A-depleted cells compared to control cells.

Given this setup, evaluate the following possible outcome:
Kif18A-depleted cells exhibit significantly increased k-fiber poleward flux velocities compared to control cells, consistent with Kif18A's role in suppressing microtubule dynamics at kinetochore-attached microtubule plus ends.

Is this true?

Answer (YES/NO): YES